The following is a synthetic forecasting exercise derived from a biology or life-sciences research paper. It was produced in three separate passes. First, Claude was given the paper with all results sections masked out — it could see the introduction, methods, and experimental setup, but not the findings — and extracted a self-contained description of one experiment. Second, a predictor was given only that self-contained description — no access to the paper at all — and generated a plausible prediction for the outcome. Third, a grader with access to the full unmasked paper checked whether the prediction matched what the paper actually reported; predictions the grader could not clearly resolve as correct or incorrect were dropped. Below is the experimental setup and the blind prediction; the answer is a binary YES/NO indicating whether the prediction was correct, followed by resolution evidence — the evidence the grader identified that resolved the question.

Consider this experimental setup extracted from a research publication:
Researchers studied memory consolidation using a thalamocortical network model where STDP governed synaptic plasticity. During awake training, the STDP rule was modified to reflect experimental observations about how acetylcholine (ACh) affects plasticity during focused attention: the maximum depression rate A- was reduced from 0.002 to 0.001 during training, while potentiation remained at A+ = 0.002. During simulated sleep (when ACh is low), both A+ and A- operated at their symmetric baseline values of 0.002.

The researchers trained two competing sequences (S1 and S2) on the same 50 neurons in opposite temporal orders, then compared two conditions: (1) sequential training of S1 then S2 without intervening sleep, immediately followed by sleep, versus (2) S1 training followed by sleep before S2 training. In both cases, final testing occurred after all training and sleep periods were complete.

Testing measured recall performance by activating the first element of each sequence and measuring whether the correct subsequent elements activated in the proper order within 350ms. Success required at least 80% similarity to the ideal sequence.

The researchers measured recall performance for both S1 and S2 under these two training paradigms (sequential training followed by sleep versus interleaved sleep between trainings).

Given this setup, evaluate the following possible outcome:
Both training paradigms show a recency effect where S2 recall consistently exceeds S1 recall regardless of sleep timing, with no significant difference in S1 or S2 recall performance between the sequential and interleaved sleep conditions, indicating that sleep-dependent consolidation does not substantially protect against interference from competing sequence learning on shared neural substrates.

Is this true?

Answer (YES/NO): NO